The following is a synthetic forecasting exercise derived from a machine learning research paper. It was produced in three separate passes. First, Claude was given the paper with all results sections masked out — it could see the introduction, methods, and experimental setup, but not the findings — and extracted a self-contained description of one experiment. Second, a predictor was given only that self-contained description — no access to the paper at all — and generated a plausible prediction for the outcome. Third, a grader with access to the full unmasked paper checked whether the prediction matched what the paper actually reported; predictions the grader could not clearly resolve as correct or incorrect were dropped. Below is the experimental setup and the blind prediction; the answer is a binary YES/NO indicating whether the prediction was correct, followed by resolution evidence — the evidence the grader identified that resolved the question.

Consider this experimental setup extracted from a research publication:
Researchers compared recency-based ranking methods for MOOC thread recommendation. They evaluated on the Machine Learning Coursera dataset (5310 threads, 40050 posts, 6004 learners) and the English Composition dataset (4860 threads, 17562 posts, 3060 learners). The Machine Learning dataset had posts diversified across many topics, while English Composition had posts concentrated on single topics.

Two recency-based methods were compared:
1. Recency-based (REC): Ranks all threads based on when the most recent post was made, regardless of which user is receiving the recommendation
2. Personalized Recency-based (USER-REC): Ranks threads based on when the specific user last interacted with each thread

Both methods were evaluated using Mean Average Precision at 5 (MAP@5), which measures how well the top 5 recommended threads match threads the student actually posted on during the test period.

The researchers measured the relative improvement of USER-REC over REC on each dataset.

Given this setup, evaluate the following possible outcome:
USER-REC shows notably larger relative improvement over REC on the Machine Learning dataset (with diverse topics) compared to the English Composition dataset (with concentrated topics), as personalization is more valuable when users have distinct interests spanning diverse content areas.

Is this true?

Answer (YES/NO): NO